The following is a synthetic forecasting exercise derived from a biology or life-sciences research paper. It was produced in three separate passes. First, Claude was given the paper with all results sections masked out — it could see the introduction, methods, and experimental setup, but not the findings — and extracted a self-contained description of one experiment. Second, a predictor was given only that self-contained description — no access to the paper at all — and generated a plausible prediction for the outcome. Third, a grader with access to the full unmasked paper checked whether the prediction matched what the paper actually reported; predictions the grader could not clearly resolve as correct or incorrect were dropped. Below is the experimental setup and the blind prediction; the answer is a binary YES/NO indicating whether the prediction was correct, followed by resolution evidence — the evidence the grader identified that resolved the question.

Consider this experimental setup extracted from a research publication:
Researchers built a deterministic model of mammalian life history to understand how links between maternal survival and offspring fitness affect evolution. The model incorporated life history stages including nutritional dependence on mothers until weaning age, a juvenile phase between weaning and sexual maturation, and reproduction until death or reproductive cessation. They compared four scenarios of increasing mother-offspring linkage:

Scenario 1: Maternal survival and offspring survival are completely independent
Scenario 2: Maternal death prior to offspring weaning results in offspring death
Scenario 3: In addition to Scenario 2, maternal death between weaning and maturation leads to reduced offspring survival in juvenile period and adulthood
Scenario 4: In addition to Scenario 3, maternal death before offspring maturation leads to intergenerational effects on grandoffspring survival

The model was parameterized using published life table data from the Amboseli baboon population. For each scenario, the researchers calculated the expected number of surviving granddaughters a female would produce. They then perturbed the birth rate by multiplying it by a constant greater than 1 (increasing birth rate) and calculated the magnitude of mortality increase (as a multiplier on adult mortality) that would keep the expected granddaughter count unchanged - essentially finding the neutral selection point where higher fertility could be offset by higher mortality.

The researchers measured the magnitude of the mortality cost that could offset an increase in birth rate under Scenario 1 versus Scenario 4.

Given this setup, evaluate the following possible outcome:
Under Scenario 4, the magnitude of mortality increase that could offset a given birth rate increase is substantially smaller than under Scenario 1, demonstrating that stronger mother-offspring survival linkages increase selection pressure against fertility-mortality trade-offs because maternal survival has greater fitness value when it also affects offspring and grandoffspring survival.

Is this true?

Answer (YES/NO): YES